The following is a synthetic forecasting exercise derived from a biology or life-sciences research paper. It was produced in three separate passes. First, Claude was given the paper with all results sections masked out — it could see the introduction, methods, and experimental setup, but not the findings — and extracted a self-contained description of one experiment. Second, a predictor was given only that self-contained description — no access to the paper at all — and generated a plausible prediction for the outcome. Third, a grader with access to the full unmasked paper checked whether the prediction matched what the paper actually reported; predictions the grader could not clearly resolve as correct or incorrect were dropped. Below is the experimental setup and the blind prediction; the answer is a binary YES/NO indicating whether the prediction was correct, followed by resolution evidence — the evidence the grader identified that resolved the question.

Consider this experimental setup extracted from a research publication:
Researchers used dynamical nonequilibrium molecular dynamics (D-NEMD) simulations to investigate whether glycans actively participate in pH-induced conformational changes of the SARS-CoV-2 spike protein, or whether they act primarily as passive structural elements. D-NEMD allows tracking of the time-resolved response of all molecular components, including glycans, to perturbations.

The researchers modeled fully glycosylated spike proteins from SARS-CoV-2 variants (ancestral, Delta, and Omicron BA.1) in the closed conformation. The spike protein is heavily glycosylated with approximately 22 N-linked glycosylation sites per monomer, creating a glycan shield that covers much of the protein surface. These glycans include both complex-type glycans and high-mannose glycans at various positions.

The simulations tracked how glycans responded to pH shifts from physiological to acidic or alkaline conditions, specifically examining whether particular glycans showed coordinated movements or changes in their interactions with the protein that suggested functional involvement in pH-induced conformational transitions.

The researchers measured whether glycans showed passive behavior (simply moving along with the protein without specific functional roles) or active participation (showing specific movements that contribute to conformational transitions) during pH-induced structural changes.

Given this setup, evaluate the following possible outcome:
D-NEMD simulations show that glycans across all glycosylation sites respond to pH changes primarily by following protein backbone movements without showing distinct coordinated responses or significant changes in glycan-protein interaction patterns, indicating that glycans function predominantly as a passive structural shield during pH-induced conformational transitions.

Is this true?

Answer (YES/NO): NO